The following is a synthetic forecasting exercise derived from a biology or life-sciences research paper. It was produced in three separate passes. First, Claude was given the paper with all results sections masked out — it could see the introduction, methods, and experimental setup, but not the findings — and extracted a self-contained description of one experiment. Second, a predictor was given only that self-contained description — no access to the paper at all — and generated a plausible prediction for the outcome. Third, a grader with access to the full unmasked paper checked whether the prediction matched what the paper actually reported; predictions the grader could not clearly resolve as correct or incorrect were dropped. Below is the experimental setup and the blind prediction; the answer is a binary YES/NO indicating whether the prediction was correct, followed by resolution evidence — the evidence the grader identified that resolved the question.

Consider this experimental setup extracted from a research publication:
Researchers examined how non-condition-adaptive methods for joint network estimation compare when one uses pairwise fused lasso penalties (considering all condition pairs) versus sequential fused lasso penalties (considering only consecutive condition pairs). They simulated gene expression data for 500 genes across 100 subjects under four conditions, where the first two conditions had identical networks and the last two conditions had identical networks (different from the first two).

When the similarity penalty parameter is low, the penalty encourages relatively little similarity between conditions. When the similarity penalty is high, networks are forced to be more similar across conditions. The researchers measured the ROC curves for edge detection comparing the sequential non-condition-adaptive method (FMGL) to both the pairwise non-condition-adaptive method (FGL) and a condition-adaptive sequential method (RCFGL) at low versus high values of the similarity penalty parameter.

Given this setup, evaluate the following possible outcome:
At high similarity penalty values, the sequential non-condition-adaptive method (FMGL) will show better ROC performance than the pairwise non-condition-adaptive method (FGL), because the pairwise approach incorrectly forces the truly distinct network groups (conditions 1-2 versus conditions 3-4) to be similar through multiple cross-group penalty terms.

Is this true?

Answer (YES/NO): NO